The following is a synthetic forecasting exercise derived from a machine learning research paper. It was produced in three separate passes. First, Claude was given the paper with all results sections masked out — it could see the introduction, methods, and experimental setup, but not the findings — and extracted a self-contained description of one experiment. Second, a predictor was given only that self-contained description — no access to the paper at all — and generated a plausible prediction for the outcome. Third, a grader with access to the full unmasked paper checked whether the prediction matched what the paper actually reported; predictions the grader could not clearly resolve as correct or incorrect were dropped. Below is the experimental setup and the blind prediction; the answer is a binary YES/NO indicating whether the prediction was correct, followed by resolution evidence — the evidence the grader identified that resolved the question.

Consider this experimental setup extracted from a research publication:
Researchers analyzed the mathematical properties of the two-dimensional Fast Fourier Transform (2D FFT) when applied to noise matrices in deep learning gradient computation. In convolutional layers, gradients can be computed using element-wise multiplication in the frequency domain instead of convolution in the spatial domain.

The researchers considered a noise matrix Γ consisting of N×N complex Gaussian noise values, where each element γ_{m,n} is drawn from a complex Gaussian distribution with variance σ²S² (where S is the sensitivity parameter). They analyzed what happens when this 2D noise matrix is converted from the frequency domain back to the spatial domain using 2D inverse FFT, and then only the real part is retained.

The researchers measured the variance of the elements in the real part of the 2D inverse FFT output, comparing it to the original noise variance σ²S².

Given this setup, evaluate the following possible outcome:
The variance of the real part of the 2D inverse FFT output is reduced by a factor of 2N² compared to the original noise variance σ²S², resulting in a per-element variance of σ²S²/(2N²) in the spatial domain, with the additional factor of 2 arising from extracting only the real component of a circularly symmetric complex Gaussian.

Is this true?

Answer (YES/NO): NO